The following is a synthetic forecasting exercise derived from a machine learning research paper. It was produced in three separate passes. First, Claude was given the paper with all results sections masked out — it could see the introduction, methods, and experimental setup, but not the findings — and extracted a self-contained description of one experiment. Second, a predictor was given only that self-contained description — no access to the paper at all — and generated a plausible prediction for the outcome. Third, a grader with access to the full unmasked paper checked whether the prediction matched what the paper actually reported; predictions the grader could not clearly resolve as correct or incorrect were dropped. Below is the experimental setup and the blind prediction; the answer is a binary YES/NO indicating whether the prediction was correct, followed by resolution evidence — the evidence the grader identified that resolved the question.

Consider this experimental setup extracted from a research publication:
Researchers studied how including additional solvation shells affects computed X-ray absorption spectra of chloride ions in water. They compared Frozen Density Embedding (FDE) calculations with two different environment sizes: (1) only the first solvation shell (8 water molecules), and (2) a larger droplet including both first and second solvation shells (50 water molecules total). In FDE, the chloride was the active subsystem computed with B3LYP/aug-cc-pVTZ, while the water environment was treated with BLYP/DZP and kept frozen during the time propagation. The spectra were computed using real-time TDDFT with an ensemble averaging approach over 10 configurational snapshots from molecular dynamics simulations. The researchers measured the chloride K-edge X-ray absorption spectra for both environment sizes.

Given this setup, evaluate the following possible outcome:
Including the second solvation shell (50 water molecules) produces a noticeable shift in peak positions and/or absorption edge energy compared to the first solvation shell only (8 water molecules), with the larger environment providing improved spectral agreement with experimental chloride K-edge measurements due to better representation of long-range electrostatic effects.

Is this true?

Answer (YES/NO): NO